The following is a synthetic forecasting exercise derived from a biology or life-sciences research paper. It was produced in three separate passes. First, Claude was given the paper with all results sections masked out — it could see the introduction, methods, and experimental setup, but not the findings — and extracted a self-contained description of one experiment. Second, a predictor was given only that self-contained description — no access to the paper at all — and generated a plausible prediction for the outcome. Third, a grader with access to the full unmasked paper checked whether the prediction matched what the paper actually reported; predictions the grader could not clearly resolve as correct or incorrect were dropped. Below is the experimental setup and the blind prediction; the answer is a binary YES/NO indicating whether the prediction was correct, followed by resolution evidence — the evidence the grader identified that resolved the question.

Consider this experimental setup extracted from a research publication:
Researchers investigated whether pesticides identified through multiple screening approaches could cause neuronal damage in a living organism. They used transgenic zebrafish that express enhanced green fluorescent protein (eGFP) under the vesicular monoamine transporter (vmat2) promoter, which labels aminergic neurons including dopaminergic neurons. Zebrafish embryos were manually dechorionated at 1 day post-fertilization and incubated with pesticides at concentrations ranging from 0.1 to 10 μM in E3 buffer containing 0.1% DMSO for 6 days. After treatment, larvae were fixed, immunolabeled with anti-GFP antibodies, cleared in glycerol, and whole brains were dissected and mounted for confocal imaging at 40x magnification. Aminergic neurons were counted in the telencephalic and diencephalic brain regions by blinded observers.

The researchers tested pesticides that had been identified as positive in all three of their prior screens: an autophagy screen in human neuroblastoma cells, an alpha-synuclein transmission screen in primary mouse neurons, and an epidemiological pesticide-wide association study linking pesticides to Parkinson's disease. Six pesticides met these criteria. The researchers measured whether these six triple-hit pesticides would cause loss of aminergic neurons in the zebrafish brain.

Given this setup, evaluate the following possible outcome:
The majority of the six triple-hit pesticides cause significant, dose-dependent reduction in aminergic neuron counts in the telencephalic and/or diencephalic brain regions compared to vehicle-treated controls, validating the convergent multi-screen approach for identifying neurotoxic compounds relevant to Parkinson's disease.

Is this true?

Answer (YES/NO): NO